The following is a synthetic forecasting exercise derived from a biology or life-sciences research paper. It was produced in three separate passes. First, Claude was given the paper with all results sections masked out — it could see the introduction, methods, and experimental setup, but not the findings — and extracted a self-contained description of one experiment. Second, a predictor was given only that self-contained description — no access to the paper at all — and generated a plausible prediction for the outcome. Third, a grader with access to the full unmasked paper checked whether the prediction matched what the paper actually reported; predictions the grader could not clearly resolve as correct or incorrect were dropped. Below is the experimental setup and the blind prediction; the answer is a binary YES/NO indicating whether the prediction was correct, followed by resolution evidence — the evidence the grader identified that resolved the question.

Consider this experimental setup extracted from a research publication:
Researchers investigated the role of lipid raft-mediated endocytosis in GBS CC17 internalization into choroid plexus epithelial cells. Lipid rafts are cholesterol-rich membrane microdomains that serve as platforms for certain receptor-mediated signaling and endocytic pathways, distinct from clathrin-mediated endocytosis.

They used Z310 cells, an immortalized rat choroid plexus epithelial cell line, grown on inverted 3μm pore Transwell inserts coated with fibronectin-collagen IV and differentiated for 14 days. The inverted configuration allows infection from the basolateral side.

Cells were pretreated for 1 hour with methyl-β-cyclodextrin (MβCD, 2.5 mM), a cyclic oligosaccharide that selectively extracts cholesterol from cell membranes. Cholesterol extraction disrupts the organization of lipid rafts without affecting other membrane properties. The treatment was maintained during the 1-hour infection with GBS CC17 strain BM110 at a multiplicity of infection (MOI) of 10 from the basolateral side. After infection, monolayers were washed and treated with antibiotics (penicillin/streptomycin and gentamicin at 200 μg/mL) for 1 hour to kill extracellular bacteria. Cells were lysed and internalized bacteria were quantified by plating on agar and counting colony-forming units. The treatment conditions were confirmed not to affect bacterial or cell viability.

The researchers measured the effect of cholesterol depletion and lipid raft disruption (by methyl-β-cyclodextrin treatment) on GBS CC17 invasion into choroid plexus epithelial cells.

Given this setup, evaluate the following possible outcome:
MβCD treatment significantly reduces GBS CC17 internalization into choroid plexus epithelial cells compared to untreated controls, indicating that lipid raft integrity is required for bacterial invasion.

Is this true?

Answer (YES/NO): NO